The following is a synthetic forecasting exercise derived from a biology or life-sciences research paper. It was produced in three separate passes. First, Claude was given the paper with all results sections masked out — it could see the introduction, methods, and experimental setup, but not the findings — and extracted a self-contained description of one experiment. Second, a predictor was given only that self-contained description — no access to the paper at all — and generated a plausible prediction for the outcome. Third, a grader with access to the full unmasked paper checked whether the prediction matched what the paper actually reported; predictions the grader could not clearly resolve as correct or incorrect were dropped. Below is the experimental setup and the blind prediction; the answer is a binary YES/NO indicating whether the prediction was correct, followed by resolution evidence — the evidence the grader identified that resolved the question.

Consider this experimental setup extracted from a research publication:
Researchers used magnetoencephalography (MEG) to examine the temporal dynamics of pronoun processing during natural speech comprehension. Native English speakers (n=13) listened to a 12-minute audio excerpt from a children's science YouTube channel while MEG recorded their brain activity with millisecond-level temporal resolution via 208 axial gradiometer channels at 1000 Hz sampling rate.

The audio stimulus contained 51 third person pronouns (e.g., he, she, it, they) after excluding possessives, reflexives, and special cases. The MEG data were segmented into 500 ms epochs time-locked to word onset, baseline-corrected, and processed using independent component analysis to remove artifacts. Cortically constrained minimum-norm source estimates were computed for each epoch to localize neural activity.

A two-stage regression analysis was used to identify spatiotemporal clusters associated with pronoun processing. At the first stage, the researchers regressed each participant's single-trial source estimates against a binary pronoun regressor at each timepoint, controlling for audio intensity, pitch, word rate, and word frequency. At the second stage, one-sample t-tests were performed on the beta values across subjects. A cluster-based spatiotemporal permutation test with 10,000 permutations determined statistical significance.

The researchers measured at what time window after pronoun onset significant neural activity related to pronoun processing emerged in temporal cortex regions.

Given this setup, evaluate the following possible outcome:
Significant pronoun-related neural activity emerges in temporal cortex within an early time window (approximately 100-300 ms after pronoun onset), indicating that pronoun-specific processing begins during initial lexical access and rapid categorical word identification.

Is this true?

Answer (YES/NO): YES